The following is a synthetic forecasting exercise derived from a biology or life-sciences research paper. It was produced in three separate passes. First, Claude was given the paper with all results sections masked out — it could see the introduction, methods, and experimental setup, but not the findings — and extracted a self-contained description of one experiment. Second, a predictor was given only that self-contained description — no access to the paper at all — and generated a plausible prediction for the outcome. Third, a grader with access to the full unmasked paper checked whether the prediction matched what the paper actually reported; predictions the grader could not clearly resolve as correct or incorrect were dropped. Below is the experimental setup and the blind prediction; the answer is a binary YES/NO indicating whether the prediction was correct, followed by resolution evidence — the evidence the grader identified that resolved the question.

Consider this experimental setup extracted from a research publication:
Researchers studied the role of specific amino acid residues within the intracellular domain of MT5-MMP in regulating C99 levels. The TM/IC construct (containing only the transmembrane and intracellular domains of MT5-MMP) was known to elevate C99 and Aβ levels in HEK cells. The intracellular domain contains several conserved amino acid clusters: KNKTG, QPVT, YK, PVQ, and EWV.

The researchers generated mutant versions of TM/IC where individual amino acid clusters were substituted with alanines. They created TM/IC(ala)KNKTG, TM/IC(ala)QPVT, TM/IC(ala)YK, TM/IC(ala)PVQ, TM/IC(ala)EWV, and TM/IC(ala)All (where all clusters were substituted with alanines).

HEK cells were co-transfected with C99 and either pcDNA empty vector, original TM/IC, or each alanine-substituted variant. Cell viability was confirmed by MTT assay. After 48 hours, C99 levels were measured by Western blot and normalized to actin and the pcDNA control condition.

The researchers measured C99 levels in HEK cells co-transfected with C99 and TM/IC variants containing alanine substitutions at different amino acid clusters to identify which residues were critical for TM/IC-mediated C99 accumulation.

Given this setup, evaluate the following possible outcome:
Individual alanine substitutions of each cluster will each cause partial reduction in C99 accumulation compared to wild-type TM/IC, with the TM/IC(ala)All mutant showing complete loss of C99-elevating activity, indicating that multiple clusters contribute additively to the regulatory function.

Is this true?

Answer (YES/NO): NO